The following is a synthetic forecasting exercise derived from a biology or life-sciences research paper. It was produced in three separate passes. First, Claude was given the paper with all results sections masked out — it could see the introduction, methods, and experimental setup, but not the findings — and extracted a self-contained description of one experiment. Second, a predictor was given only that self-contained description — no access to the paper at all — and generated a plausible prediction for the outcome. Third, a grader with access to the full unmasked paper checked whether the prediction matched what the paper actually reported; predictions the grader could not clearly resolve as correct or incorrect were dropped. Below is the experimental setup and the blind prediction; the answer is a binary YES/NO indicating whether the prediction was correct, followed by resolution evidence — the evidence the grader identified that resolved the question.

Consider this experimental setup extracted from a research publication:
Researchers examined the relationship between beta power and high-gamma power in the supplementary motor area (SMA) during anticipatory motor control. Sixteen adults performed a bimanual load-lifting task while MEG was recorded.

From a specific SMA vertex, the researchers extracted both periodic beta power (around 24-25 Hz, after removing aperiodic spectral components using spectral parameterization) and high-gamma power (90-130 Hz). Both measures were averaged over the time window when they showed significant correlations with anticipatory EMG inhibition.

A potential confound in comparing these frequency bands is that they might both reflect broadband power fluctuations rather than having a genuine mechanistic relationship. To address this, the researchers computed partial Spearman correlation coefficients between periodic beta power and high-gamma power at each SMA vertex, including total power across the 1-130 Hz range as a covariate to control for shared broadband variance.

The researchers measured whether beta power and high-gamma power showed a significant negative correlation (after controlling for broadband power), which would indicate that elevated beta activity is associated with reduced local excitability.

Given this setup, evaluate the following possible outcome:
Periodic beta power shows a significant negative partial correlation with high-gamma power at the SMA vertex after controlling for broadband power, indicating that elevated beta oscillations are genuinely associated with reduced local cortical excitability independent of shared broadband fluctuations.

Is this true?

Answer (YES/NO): YES